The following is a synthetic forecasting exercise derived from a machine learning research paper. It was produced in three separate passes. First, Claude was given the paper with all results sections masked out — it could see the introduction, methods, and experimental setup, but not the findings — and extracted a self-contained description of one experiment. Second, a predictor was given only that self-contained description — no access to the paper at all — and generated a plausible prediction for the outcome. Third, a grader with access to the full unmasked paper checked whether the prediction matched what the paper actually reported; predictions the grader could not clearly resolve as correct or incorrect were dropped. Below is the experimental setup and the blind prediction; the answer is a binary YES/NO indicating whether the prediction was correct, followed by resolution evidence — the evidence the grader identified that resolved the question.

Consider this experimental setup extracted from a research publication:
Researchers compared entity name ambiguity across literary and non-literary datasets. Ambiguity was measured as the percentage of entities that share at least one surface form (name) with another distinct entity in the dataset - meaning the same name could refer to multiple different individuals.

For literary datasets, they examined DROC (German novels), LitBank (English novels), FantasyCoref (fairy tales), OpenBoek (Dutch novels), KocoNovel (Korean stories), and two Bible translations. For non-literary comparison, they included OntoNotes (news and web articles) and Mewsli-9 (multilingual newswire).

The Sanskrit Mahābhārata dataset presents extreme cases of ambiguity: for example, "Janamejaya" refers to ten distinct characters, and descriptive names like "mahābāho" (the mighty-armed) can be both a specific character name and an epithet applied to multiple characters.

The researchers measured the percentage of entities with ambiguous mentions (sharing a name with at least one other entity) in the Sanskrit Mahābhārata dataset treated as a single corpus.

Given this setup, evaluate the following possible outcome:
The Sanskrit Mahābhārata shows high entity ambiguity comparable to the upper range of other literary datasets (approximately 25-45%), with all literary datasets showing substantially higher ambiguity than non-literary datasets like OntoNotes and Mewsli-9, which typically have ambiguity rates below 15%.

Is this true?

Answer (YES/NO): NO